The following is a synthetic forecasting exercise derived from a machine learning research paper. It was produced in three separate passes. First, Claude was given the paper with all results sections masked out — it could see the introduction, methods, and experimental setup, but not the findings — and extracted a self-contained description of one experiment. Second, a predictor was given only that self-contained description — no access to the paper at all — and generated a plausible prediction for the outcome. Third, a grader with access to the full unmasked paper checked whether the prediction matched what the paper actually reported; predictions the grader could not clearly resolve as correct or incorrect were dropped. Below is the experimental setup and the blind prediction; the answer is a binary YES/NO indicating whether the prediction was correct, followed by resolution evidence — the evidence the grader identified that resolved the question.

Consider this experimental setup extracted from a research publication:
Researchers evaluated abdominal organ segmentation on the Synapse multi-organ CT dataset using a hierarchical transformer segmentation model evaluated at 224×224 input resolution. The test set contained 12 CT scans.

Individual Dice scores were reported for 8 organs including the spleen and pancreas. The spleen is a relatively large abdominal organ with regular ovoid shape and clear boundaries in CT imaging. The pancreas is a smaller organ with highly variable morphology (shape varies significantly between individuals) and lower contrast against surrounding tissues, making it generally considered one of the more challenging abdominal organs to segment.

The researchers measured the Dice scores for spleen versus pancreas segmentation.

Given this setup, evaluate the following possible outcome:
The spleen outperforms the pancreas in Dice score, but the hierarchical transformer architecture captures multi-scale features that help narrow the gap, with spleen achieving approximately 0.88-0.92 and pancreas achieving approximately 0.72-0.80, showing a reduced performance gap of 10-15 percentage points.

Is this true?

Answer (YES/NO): YES